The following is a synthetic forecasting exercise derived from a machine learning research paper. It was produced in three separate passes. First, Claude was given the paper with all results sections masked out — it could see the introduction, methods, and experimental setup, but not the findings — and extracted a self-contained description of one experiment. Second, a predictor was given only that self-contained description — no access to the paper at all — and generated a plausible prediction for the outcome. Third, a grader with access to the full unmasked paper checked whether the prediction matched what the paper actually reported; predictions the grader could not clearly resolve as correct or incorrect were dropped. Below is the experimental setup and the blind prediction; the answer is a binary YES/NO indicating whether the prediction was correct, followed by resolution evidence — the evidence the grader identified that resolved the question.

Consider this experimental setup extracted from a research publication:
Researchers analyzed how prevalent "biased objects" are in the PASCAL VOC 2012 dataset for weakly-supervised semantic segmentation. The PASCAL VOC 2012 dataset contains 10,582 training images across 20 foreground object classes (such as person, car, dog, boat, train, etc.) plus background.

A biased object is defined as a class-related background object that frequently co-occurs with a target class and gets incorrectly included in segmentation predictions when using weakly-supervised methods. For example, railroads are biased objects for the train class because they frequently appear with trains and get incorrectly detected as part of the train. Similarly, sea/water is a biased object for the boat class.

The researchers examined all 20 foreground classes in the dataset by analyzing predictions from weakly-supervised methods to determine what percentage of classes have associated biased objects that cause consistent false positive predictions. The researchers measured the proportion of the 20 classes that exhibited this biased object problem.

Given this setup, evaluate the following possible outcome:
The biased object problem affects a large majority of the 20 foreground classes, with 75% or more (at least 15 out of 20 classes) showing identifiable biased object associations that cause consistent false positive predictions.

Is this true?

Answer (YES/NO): NO